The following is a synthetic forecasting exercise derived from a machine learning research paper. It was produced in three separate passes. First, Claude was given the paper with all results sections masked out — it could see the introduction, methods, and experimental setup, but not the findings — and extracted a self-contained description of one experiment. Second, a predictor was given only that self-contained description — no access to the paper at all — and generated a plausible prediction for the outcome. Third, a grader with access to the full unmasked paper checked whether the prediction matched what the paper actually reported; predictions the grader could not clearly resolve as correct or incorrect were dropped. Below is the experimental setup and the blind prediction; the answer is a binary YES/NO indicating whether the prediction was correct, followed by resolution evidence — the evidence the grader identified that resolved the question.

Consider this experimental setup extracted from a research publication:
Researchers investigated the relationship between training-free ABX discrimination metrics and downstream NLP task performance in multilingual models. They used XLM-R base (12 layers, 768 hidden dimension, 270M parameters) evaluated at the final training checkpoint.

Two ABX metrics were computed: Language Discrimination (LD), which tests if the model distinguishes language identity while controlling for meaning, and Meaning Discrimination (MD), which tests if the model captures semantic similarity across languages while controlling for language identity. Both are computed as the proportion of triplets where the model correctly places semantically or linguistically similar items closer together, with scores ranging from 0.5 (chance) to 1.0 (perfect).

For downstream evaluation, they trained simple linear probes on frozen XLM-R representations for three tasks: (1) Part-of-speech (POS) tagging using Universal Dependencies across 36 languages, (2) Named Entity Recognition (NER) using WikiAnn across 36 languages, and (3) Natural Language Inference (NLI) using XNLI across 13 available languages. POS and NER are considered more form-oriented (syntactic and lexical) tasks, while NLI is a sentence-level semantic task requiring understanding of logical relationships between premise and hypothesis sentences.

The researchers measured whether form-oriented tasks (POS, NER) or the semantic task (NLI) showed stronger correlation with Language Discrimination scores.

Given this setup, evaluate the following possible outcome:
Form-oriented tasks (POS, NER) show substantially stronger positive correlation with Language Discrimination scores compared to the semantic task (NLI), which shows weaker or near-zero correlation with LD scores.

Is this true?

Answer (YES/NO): NO